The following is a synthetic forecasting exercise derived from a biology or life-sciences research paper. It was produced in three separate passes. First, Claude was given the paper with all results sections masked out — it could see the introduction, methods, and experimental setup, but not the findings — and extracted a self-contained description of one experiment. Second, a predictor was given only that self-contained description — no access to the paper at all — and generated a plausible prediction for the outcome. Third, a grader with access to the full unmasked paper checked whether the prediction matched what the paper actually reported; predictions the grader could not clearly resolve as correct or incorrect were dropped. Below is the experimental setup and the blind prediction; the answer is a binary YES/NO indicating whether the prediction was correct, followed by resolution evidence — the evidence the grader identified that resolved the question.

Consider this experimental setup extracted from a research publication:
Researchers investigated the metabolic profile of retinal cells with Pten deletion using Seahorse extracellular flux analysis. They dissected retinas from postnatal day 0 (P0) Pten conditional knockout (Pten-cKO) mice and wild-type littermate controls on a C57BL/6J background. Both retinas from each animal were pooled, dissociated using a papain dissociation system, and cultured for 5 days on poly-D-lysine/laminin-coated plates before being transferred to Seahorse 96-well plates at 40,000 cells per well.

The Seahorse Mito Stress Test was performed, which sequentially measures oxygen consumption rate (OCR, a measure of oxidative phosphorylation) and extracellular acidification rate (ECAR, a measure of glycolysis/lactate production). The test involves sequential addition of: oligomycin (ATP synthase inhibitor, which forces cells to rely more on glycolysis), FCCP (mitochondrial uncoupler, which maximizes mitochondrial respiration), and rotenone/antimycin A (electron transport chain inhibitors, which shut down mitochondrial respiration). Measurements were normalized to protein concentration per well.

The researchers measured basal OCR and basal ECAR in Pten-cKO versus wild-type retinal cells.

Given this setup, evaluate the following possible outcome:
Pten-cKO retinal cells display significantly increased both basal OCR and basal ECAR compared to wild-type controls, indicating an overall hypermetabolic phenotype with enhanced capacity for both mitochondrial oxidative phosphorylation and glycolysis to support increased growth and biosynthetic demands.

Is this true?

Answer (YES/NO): NO